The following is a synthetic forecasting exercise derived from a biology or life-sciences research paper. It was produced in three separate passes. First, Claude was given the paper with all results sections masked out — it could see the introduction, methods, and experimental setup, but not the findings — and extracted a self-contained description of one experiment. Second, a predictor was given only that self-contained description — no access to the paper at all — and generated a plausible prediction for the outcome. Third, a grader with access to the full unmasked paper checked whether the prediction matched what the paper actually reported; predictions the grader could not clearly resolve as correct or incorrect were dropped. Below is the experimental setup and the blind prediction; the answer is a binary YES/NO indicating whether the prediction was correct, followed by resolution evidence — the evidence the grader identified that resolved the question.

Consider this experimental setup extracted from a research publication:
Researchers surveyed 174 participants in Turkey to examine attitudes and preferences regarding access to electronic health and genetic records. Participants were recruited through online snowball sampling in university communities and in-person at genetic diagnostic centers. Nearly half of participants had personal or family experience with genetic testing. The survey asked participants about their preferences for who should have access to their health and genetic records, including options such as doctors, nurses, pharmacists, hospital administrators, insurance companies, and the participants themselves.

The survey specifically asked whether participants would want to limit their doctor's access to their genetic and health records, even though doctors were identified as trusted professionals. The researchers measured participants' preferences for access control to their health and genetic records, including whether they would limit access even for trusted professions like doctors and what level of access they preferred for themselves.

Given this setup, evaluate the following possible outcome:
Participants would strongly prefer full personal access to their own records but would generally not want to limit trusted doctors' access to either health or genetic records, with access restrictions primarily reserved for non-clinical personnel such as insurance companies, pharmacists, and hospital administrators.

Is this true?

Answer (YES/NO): NO